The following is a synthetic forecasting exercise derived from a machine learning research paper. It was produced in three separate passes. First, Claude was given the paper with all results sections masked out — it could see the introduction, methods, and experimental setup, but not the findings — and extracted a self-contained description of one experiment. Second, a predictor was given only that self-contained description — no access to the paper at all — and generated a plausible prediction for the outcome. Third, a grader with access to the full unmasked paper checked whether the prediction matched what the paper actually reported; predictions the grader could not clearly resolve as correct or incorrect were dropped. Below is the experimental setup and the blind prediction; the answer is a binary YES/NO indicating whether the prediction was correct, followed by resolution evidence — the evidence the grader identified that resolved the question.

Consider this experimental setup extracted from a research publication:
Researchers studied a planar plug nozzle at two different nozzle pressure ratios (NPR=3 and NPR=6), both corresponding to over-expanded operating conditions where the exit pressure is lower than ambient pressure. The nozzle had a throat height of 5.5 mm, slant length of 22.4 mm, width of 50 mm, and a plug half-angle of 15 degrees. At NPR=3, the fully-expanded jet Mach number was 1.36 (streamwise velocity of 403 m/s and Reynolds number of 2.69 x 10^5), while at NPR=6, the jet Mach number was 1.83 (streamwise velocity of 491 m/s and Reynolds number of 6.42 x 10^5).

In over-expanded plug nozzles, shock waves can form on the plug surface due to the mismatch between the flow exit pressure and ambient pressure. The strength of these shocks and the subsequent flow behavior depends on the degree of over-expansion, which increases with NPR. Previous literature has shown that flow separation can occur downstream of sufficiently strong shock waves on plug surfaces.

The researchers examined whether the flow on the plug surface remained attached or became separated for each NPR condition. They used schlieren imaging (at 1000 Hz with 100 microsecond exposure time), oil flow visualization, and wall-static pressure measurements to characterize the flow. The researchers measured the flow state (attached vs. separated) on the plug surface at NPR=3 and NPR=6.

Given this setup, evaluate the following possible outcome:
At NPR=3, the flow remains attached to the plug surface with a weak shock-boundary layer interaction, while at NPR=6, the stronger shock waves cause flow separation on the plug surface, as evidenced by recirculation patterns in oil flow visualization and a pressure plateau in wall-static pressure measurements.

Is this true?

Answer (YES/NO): YES